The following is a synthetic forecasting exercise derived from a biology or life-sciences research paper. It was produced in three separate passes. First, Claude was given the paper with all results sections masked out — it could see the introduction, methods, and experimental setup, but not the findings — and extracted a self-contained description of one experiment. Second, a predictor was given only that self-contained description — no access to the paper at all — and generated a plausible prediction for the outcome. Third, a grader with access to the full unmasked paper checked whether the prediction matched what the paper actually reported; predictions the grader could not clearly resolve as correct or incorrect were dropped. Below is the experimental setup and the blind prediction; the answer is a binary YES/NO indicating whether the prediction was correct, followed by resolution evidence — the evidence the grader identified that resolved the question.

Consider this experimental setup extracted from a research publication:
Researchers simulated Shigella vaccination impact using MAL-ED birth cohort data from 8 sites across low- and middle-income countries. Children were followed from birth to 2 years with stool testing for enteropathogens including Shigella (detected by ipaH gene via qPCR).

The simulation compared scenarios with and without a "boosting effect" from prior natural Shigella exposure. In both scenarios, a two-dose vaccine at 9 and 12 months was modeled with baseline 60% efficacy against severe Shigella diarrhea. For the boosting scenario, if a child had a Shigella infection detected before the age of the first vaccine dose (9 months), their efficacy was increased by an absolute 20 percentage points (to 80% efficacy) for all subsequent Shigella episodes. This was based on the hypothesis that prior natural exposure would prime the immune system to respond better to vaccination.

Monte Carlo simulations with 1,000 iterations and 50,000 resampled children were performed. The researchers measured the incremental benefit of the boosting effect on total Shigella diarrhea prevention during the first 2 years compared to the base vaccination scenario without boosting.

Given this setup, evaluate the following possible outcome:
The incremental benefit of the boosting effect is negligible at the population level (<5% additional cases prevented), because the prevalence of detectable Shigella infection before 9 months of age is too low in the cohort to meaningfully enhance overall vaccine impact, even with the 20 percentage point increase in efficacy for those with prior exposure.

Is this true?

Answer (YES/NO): NO